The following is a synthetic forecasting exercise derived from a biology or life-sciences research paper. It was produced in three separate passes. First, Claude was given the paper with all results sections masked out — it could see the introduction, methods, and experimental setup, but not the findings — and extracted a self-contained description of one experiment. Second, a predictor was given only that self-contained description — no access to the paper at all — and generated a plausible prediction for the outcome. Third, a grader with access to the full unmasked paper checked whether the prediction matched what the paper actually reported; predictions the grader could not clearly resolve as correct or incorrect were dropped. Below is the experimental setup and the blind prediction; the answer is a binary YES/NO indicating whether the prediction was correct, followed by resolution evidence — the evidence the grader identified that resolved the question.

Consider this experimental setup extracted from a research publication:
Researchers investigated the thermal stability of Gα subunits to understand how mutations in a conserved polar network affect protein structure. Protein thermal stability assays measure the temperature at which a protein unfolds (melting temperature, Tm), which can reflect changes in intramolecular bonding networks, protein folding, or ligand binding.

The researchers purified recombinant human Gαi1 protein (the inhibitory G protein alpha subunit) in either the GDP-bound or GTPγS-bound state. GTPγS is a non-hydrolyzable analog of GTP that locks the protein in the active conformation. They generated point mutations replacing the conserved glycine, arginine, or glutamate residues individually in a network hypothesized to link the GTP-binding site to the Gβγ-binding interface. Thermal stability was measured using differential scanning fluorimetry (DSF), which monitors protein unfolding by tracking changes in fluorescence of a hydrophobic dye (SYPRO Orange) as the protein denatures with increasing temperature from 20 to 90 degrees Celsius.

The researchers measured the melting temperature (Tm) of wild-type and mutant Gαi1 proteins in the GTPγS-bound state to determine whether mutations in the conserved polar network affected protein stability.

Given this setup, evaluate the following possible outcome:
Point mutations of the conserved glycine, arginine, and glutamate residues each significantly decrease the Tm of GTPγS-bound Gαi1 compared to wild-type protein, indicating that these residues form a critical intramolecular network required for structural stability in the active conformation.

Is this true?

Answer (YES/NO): YES